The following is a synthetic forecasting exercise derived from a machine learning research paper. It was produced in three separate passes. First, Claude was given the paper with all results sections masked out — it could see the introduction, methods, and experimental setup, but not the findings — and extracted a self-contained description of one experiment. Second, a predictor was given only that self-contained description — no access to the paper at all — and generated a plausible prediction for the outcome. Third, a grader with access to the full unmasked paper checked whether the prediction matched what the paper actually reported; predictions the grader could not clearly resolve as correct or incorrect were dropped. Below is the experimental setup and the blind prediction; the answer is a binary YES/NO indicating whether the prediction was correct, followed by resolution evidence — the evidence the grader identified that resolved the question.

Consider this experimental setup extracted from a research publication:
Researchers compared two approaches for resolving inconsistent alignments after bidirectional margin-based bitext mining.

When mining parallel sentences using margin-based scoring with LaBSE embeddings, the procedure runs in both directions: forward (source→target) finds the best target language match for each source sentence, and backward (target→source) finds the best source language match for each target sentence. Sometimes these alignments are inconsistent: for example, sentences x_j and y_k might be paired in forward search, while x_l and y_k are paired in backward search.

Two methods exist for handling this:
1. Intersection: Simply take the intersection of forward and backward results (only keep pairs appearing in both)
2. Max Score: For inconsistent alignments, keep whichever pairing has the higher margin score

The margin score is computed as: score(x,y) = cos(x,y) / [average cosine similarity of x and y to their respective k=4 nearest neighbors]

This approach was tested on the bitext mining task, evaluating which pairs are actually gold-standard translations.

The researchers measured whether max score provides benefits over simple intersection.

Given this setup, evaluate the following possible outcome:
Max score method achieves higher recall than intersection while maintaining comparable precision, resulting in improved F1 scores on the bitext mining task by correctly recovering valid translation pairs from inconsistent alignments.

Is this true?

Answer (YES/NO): NO